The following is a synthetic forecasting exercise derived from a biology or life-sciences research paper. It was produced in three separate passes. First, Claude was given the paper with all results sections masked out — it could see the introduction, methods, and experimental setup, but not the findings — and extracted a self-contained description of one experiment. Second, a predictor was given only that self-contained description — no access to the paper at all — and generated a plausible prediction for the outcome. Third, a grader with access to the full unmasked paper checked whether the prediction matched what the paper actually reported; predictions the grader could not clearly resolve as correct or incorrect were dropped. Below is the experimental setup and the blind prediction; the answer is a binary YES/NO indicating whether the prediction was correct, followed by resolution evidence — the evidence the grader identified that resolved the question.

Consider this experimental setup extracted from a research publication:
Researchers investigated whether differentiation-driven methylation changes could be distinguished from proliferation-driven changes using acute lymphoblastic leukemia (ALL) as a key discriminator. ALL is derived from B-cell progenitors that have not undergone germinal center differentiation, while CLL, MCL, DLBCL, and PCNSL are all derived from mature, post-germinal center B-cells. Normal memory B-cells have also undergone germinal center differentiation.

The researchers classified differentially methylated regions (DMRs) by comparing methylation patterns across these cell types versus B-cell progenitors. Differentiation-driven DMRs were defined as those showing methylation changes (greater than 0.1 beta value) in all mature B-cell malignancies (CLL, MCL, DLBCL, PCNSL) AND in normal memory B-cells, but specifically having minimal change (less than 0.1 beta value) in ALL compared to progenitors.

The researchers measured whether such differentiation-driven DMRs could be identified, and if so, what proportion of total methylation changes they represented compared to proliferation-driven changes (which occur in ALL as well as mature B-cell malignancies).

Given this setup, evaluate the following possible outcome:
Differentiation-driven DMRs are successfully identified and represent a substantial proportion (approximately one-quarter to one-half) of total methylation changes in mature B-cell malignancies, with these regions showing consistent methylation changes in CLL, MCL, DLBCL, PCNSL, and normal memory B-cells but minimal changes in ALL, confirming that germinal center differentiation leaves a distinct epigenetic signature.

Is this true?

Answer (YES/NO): NO